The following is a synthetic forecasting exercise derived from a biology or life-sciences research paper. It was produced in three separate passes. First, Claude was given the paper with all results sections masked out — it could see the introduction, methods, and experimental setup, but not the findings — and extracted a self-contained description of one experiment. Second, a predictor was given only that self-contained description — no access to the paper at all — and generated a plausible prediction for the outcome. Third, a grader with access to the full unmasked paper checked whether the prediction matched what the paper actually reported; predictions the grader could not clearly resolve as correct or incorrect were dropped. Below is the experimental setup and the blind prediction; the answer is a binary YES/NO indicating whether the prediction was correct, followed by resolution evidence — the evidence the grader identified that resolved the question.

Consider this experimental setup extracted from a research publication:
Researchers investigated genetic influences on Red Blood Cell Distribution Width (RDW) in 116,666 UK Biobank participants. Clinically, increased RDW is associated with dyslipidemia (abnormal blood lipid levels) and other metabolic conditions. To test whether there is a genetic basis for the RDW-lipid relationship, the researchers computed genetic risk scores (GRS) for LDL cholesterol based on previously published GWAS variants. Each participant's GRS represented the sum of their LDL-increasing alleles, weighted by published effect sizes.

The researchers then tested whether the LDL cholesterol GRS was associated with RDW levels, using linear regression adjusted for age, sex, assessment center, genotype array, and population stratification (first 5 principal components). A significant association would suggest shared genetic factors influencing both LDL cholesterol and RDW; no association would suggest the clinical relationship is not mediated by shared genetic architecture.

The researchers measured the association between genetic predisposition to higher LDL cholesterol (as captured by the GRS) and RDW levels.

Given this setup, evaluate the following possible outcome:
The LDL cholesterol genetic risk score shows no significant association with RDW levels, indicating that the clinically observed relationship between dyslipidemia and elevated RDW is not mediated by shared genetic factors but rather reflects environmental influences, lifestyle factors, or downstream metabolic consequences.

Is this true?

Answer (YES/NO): NO